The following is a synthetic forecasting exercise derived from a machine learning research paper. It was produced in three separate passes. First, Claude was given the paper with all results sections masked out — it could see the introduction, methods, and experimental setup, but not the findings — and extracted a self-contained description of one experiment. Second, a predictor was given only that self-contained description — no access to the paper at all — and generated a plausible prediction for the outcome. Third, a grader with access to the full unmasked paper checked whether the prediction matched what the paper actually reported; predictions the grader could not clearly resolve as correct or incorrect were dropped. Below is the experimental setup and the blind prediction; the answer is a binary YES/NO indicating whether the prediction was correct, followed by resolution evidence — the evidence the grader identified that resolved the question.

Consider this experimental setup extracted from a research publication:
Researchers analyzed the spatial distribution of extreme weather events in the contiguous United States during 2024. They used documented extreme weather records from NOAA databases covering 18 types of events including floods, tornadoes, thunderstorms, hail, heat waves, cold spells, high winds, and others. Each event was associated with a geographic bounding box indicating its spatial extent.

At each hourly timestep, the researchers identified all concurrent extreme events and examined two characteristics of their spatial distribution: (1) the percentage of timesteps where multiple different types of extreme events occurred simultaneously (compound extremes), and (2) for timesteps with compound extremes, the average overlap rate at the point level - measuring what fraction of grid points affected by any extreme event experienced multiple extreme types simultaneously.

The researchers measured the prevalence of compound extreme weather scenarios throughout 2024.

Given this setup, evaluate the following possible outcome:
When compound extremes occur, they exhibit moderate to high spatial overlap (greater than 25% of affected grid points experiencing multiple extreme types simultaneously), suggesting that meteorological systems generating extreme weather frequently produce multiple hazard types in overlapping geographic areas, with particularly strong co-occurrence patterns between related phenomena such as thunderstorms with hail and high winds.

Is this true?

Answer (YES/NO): YES